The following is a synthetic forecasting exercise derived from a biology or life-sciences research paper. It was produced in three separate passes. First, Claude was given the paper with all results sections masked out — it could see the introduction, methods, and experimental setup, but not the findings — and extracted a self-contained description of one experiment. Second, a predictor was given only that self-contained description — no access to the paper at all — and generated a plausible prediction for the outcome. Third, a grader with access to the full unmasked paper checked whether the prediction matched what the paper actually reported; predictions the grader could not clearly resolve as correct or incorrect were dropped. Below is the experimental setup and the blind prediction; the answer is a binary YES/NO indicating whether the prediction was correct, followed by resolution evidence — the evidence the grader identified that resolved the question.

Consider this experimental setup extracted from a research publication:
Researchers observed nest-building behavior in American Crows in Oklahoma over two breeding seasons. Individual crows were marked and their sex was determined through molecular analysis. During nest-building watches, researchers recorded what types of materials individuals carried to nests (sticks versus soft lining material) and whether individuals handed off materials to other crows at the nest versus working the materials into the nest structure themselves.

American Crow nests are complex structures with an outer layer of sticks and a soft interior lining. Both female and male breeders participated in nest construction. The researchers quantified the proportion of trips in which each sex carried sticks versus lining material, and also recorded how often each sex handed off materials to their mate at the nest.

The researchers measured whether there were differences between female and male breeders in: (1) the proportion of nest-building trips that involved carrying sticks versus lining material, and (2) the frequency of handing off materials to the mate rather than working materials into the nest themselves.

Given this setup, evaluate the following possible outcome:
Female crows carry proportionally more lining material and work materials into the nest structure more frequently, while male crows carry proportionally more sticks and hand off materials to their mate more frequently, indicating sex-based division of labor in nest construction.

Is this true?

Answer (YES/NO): NO